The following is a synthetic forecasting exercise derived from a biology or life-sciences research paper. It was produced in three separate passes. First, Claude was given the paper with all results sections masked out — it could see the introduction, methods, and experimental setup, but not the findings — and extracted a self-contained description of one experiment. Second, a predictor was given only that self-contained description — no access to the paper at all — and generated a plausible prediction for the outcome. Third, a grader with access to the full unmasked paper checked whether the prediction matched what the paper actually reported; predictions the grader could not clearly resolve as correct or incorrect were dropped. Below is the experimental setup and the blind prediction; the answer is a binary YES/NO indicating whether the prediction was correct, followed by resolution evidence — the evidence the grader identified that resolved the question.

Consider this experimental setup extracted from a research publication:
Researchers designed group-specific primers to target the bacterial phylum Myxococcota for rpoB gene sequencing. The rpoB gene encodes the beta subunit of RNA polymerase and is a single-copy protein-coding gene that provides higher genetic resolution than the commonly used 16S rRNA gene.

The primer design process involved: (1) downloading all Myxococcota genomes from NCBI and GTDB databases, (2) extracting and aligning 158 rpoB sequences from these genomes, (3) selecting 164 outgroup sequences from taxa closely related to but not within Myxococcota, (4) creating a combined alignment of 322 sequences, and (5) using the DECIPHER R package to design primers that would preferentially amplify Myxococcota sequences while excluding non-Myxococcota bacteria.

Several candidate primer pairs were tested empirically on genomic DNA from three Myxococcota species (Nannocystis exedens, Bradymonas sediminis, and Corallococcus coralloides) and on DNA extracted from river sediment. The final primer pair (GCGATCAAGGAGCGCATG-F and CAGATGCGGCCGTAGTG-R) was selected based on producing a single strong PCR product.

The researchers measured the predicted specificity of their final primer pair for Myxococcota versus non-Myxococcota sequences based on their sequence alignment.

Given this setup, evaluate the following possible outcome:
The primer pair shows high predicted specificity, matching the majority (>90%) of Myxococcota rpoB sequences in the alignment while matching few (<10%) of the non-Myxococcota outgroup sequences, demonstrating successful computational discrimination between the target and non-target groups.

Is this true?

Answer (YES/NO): NO